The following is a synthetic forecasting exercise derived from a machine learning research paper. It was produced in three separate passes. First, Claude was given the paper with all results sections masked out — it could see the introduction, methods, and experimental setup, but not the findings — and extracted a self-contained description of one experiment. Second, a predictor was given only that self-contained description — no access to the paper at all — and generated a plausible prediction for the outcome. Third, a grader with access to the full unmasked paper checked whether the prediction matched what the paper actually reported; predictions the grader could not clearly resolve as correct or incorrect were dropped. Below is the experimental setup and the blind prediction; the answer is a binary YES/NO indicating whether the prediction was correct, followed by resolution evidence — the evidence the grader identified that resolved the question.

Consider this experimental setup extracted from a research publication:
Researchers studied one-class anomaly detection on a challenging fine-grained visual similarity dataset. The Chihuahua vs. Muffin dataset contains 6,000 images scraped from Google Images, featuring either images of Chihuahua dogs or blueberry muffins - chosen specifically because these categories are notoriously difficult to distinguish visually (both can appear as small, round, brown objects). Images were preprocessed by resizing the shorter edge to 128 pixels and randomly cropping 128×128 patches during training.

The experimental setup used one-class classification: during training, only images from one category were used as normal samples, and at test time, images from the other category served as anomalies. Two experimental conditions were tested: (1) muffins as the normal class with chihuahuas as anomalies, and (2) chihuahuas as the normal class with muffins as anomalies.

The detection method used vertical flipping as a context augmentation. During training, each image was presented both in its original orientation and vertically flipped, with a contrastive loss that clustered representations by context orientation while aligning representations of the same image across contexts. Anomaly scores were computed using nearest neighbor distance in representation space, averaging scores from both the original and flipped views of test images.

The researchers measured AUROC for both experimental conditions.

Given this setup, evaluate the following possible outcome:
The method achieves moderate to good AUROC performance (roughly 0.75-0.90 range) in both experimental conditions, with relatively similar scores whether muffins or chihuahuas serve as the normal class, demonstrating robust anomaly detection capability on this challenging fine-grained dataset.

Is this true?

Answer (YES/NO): NO